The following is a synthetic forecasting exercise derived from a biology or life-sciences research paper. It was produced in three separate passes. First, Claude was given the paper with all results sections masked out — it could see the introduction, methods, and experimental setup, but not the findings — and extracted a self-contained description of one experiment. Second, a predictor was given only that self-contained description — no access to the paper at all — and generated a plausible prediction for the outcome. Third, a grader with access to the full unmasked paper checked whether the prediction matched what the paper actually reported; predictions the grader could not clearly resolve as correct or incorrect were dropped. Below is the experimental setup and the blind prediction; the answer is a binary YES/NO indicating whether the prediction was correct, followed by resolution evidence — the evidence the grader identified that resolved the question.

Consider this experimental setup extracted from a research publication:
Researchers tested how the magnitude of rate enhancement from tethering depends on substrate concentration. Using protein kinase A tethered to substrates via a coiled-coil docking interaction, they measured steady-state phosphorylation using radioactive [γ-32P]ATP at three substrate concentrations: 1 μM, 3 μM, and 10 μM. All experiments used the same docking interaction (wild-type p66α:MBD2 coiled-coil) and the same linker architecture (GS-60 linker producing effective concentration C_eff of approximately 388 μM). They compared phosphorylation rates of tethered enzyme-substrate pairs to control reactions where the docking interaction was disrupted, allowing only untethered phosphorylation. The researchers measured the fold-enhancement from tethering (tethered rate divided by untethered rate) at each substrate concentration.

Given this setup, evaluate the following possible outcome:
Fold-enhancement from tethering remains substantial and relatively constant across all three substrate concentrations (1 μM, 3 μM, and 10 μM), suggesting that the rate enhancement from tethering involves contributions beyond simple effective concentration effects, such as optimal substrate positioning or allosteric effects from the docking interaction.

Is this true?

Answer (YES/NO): NO